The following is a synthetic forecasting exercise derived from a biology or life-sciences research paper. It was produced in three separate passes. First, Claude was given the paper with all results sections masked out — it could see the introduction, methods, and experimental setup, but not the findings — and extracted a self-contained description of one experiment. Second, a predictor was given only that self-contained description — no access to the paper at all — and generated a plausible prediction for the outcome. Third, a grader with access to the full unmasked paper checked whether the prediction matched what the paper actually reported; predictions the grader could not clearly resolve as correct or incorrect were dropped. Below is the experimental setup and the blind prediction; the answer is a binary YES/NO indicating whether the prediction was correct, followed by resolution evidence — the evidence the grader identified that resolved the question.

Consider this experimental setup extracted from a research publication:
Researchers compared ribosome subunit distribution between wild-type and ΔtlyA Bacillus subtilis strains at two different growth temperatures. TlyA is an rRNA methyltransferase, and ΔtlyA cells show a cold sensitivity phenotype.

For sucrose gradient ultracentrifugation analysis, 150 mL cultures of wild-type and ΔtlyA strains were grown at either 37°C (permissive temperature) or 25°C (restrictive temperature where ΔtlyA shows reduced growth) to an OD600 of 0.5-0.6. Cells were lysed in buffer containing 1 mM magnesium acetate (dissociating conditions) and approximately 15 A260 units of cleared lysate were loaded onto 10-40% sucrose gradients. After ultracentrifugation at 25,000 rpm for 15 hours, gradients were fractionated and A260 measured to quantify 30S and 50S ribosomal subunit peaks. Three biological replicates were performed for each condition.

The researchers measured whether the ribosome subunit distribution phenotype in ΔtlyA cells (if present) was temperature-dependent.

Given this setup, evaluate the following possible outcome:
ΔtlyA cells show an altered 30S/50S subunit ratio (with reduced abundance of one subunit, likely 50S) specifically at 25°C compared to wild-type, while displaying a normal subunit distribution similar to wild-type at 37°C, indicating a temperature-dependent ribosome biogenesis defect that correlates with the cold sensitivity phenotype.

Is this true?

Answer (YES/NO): NO